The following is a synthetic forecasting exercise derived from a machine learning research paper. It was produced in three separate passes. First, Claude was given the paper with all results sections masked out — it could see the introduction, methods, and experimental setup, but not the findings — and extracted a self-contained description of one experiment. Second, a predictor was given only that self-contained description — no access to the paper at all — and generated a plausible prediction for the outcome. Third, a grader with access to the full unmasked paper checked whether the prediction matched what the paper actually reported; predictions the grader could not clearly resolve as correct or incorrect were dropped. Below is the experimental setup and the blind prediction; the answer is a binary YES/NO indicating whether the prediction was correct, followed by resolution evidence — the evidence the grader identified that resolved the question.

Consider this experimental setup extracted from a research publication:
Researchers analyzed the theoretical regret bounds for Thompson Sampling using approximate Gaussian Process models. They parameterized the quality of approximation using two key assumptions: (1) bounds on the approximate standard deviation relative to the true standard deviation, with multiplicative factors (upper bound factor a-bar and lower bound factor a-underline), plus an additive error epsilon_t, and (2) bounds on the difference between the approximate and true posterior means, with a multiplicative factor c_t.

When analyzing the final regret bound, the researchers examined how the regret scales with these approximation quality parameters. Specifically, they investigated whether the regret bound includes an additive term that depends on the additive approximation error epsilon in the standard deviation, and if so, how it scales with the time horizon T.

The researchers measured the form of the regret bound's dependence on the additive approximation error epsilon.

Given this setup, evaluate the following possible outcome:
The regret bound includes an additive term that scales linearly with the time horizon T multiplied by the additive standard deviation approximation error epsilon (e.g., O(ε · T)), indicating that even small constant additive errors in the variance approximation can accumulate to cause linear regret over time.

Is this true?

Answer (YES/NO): YES